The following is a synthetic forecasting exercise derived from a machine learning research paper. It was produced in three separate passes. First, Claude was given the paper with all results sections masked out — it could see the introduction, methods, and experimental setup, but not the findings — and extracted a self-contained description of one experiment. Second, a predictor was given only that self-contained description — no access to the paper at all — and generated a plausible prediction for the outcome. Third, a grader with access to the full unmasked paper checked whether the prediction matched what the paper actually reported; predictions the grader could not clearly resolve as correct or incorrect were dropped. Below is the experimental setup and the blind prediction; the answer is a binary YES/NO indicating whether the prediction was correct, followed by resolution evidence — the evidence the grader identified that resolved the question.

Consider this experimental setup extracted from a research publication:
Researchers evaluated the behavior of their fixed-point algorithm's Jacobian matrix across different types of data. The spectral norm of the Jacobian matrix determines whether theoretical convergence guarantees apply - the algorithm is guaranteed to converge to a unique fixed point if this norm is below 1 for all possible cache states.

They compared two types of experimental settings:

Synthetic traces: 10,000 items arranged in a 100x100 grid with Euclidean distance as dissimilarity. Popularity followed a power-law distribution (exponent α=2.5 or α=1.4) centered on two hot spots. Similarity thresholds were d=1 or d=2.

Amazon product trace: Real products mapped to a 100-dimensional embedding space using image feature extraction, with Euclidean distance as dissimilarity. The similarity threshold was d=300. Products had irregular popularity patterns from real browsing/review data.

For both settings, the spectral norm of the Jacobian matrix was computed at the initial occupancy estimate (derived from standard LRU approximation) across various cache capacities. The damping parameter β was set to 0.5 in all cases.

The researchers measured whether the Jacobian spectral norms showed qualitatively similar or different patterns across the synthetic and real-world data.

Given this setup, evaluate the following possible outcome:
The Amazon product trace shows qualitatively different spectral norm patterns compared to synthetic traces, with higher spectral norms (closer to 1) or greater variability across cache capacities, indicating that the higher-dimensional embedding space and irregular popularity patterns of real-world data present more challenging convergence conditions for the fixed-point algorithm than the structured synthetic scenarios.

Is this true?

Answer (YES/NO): YES